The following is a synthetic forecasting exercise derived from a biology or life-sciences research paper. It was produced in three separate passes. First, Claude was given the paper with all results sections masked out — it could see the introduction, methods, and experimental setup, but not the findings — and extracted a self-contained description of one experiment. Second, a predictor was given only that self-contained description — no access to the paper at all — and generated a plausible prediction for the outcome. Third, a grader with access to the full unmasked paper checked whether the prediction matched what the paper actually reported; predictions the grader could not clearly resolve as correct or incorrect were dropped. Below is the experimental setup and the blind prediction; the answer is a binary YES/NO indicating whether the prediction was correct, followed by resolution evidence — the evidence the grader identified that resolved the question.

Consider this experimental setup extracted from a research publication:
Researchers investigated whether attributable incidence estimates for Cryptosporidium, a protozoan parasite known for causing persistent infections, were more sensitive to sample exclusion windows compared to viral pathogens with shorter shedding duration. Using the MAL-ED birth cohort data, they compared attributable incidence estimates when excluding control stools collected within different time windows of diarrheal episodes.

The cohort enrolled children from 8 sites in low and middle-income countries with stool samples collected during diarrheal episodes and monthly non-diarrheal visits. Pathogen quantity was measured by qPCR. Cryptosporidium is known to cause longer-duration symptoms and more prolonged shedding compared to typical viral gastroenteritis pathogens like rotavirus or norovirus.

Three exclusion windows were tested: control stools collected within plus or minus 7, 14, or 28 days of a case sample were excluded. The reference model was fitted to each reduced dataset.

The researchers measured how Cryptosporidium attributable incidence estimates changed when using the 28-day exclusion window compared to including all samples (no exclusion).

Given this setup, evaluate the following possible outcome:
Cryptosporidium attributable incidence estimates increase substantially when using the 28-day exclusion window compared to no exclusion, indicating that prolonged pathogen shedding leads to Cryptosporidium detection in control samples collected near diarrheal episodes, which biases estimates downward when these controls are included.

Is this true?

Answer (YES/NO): YES